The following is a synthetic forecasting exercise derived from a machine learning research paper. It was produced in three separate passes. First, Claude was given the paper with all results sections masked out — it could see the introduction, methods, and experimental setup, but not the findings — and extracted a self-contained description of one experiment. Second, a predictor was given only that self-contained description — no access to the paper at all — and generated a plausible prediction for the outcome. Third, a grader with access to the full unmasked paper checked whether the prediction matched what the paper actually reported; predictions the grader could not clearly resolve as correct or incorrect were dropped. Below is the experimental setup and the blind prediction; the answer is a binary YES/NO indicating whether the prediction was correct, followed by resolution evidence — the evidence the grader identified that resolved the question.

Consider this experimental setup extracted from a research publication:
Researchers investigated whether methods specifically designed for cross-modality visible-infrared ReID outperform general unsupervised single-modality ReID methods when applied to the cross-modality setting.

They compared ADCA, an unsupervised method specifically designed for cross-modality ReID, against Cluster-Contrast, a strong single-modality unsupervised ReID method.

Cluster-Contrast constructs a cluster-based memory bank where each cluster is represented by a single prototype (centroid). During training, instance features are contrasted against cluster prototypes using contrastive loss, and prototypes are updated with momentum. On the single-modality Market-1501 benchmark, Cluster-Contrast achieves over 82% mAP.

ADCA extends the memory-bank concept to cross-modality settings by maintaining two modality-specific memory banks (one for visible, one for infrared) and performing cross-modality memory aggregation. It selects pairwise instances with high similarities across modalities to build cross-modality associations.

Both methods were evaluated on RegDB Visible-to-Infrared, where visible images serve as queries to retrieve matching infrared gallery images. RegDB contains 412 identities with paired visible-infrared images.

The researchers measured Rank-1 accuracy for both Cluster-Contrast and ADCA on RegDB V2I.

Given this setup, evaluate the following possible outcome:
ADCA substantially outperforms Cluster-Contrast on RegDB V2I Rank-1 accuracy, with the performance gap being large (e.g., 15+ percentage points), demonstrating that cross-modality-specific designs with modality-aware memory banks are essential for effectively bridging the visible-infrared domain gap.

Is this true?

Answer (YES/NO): YES